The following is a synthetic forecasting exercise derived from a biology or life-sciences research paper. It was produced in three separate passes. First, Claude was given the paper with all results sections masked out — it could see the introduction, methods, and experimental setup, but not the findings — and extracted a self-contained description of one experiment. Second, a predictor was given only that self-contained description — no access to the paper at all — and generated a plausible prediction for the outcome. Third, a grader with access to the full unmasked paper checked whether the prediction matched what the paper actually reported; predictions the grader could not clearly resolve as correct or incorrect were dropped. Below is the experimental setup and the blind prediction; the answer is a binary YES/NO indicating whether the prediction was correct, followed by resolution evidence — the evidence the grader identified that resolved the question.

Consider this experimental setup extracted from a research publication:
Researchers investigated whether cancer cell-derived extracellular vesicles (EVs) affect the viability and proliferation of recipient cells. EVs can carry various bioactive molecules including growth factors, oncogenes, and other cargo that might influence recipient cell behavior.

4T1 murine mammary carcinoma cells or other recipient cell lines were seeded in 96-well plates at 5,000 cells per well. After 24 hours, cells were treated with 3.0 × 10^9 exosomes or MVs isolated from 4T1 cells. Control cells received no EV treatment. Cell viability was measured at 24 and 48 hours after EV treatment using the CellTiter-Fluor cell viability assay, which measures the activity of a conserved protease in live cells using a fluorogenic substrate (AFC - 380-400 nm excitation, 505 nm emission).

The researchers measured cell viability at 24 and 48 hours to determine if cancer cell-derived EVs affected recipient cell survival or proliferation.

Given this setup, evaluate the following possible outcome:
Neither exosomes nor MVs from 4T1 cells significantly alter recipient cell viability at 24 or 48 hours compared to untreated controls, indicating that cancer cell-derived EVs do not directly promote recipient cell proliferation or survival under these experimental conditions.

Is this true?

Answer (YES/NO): NO